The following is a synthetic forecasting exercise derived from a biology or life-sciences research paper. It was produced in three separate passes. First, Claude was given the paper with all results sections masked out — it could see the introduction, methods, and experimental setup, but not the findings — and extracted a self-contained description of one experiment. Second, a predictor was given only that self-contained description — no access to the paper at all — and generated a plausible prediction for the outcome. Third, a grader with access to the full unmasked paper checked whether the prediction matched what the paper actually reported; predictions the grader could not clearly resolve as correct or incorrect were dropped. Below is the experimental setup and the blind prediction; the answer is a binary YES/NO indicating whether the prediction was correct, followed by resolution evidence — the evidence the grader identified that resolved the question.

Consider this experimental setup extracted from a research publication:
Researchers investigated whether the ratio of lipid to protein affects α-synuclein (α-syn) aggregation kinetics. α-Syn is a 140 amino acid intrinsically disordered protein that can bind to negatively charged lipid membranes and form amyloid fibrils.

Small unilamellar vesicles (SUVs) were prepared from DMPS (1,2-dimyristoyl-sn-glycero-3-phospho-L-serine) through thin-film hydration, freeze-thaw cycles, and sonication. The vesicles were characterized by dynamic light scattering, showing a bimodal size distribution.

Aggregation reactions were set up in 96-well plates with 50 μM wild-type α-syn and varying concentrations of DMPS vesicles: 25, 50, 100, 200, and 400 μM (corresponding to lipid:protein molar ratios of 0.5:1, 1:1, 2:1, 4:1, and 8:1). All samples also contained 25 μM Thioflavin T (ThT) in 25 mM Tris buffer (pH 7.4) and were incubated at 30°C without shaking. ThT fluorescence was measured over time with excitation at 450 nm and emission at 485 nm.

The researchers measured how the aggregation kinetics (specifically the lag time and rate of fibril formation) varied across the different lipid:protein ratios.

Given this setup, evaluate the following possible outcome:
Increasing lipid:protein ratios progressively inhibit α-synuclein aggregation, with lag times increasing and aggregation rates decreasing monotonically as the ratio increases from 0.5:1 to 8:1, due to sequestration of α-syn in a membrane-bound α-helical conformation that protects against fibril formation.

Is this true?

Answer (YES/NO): NO